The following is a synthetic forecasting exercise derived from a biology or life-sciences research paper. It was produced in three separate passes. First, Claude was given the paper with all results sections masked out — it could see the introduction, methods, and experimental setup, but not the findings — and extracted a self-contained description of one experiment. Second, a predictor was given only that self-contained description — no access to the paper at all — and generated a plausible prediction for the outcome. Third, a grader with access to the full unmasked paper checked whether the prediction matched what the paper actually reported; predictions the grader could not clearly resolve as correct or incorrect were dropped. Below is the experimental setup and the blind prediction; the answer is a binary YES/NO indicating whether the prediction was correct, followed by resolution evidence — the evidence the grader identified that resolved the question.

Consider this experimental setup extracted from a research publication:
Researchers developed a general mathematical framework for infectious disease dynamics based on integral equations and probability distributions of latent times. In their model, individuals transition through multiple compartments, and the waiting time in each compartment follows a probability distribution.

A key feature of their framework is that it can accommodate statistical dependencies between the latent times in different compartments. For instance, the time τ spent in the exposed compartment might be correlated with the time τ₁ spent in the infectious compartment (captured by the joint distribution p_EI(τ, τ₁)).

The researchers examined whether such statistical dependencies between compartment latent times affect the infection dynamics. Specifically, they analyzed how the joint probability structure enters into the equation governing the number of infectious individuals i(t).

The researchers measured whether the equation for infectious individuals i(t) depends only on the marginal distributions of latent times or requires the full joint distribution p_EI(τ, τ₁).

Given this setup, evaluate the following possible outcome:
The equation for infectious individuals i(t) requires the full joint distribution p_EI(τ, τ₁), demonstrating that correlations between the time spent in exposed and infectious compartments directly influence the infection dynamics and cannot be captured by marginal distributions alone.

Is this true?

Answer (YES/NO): YES